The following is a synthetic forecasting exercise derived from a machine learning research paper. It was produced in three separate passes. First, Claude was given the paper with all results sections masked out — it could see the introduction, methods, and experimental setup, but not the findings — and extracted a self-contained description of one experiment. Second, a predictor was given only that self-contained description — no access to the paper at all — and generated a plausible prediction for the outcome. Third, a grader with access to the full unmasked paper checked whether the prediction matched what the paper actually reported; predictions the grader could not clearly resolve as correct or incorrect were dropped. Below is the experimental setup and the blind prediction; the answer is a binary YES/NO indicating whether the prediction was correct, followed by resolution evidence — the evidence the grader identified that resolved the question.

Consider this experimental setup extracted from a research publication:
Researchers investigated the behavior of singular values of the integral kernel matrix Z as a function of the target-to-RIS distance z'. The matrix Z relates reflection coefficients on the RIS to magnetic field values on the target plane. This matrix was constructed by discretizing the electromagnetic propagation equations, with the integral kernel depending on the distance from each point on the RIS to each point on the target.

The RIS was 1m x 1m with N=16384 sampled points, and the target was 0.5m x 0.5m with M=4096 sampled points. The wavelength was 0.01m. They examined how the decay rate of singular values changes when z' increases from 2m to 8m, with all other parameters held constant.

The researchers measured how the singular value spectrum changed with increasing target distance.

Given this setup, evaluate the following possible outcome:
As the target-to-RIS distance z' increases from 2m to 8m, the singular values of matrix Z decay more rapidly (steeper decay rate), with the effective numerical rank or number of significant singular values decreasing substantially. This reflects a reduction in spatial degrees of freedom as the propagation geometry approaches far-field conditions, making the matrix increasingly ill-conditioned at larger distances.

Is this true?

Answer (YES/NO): YES